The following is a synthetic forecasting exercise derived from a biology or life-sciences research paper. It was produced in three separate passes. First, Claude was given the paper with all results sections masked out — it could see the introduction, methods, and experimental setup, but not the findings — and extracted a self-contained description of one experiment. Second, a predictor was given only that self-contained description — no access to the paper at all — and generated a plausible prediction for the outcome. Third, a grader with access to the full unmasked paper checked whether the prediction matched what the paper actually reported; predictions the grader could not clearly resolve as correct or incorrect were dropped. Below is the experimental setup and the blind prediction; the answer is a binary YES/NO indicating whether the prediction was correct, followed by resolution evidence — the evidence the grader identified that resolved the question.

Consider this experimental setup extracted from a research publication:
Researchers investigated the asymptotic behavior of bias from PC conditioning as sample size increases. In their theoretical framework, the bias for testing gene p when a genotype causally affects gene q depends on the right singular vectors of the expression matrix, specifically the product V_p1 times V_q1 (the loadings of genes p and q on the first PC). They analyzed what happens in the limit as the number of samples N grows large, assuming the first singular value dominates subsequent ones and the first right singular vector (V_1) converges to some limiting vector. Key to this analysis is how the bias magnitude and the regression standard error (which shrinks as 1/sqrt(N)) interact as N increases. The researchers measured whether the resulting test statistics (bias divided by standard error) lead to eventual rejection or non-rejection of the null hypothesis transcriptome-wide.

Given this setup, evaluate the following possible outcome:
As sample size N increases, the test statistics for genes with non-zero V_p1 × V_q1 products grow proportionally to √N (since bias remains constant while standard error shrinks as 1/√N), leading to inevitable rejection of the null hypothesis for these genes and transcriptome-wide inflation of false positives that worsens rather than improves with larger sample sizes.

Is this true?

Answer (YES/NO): YES